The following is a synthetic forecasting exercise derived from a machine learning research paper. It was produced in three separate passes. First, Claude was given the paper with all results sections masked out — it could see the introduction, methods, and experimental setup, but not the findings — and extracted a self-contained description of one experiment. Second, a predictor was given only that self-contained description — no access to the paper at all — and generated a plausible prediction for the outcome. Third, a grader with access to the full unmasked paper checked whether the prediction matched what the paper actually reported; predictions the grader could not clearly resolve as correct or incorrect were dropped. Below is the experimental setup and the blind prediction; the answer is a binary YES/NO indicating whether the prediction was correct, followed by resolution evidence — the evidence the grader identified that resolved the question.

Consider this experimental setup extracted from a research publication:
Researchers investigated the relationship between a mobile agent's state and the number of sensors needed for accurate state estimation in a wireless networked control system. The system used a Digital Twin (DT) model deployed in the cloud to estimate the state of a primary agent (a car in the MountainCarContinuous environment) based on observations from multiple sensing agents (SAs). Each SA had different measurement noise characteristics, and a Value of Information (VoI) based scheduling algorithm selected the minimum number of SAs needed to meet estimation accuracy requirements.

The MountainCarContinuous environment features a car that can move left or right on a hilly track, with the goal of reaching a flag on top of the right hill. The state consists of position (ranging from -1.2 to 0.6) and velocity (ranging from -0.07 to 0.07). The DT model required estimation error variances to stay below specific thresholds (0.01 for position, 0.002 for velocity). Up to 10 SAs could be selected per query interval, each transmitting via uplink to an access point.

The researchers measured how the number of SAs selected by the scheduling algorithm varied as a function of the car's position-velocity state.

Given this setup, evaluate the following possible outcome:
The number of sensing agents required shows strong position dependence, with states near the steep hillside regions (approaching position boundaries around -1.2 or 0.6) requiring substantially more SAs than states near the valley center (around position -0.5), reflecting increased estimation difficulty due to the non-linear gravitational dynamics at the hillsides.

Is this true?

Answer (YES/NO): NO